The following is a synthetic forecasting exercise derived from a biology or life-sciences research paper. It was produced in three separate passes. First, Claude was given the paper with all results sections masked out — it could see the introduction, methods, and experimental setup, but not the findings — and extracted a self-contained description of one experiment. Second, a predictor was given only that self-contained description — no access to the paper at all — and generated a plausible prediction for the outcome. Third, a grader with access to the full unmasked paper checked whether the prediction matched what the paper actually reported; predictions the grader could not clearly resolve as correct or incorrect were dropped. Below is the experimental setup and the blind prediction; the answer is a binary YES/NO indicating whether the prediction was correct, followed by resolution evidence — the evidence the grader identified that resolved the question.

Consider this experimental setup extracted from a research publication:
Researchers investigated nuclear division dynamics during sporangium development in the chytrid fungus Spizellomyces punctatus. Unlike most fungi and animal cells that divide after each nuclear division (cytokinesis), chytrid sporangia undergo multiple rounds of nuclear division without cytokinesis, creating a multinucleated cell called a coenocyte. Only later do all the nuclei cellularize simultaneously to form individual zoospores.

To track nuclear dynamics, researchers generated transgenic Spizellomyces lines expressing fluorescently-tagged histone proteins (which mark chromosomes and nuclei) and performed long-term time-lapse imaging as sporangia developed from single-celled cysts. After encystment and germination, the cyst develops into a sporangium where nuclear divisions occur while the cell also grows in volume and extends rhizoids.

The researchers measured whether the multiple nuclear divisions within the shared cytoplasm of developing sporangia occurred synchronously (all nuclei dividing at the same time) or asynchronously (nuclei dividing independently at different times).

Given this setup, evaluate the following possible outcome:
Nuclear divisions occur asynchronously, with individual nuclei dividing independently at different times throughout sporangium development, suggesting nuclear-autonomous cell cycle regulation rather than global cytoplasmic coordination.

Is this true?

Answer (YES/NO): NO